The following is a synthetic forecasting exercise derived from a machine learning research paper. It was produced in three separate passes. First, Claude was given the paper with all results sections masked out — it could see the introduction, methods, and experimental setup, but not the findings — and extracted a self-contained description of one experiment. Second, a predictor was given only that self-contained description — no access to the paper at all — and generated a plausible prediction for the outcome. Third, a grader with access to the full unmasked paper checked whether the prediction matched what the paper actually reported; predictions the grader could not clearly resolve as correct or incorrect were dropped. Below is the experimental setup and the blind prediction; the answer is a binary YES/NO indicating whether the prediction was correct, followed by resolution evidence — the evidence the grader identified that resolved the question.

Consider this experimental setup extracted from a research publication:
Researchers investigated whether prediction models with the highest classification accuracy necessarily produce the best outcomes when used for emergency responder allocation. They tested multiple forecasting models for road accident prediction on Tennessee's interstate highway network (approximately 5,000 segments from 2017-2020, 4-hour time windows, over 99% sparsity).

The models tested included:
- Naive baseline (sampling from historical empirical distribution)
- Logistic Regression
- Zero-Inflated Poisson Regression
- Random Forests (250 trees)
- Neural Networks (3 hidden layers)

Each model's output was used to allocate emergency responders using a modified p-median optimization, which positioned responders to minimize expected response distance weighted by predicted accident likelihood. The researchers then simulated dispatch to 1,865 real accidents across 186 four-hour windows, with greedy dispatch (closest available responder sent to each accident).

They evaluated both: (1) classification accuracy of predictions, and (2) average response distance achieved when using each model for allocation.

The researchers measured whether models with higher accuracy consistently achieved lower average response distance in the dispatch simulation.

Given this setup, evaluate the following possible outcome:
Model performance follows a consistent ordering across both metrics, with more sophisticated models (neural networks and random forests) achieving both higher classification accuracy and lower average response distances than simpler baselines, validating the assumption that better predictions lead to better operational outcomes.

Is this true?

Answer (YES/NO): NO